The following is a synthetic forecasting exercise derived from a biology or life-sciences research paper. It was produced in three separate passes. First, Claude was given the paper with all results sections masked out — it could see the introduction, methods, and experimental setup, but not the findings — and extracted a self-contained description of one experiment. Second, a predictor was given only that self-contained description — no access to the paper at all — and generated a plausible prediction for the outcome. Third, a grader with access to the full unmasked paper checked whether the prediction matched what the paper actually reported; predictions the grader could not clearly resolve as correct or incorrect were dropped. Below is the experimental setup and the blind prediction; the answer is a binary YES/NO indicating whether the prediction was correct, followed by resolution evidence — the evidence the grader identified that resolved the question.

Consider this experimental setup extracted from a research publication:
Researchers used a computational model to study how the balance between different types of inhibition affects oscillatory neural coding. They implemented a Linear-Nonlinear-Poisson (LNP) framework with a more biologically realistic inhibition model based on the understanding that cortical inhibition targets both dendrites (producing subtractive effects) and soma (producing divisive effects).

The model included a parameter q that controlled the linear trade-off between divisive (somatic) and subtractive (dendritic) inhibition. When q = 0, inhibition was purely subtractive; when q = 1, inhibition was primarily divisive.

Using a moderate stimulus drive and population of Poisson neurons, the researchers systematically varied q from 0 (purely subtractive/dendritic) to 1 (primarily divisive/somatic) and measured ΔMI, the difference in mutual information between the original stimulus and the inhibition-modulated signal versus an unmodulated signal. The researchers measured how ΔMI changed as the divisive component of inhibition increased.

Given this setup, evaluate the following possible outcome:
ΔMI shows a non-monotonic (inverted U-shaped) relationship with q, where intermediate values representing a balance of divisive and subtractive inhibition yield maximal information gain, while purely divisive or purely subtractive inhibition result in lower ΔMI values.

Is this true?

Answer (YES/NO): NO